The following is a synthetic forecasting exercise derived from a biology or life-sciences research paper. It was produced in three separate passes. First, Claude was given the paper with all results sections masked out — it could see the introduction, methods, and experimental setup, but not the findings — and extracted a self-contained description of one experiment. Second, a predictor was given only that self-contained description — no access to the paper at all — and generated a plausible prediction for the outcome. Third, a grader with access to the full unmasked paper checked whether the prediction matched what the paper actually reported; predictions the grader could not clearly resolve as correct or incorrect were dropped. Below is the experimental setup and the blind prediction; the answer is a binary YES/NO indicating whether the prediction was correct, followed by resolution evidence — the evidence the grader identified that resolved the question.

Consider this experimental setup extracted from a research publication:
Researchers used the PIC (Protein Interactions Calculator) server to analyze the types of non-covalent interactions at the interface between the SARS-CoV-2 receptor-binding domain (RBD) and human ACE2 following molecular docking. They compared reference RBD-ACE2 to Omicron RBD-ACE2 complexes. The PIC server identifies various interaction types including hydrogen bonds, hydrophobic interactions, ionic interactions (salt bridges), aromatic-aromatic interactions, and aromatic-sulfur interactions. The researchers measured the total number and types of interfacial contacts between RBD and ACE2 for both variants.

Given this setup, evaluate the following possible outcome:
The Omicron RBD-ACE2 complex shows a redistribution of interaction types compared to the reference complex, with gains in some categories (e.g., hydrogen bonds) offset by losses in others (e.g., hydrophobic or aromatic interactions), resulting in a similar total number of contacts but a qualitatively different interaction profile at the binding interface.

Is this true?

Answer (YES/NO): NO